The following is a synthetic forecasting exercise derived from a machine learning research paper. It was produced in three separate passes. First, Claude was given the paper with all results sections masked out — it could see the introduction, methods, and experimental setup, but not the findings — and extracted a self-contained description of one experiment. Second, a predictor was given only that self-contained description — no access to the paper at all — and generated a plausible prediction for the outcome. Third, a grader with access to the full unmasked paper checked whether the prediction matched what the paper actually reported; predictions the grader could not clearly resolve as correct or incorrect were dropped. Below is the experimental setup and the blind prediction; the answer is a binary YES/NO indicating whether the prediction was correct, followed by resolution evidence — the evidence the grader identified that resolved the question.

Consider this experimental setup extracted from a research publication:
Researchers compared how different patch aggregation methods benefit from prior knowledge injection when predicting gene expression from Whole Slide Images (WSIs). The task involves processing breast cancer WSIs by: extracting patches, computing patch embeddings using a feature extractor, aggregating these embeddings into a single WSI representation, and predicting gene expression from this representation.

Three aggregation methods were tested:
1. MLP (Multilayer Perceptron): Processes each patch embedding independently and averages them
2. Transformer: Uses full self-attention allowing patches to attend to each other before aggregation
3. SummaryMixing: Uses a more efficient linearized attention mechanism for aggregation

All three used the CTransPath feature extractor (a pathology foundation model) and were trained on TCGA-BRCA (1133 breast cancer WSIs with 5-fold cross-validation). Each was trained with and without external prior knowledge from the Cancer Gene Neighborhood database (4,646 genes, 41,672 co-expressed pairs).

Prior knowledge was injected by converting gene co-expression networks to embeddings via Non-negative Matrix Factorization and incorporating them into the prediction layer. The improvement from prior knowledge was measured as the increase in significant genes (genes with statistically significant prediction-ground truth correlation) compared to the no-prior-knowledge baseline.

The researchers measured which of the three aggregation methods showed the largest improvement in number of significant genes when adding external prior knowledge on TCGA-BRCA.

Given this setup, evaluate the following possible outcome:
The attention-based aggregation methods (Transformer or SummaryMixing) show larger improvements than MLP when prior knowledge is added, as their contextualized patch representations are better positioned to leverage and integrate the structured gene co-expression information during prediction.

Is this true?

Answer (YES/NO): YES